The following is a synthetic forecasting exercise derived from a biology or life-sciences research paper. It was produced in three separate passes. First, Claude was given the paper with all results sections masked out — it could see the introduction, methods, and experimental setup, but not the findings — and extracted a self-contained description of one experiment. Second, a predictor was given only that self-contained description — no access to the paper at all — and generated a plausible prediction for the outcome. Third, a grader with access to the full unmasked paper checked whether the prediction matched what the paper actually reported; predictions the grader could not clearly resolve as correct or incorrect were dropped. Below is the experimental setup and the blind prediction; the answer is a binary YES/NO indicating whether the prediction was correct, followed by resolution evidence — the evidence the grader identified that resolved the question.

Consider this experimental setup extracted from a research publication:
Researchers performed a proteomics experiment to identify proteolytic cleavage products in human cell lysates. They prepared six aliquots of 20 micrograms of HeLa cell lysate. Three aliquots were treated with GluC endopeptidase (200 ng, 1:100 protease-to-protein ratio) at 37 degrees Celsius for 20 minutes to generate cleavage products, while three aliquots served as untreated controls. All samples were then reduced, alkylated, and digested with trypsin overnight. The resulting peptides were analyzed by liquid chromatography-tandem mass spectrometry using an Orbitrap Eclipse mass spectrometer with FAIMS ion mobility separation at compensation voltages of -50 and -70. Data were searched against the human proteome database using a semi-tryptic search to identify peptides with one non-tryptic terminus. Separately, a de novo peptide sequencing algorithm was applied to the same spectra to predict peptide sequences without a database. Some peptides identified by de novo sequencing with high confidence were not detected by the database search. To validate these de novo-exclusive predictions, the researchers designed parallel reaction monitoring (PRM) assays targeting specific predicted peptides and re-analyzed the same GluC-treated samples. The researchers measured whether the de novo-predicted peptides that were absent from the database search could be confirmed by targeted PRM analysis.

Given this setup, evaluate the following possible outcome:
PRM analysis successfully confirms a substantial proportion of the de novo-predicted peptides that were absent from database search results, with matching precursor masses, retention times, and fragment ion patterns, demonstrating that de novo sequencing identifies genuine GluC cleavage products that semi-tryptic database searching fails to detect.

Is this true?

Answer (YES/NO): NO